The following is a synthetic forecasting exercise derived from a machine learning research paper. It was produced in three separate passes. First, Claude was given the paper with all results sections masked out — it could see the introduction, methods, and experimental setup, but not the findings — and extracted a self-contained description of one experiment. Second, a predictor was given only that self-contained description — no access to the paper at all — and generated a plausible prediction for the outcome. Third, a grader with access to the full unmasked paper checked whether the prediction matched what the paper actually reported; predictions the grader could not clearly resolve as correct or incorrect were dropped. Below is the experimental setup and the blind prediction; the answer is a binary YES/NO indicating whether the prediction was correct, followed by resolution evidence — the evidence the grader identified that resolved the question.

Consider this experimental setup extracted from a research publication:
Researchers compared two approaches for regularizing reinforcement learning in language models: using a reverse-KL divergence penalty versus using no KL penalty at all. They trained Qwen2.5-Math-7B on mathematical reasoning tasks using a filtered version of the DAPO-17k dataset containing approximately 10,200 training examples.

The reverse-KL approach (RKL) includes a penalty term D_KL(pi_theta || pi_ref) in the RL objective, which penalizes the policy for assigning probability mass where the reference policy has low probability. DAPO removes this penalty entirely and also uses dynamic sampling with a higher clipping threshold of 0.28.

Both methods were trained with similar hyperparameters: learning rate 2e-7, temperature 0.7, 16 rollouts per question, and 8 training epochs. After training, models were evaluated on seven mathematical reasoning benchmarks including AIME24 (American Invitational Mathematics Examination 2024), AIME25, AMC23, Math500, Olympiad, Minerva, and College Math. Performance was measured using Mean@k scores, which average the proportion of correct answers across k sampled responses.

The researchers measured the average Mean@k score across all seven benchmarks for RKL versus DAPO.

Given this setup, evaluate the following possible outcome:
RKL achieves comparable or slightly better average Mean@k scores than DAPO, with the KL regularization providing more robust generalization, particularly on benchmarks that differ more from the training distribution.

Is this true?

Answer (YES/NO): NO